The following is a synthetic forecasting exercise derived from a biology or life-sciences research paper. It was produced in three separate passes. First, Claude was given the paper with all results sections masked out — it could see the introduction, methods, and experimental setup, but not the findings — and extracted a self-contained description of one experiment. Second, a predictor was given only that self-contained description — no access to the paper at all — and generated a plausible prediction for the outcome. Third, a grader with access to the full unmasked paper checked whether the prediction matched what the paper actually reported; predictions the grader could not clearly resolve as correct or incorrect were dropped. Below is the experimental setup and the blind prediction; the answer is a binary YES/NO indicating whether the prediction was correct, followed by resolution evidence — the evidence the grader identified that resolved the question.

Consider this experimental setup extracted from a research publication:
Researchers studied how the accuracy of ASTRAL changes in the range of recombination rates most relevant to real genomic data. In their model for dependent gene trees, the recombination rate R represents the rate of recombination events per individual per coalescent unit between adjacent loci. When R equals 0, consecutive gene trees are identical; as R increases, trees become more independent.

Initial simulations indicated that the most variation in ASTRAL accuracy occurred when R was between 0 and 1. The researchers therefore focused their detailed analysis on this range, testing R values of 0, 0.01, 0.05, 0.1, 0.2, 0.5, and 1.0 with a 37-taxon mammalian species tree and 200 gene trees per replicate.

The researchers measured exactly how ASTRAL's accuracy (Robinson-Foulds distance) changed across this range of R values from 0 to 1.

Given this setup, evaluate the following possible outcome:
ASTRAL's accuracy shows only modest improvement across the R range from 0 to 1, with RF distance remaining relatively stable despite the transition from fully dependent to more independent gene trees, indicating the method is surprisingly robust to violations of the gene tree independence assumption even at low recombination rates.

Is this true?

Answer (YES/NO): NO